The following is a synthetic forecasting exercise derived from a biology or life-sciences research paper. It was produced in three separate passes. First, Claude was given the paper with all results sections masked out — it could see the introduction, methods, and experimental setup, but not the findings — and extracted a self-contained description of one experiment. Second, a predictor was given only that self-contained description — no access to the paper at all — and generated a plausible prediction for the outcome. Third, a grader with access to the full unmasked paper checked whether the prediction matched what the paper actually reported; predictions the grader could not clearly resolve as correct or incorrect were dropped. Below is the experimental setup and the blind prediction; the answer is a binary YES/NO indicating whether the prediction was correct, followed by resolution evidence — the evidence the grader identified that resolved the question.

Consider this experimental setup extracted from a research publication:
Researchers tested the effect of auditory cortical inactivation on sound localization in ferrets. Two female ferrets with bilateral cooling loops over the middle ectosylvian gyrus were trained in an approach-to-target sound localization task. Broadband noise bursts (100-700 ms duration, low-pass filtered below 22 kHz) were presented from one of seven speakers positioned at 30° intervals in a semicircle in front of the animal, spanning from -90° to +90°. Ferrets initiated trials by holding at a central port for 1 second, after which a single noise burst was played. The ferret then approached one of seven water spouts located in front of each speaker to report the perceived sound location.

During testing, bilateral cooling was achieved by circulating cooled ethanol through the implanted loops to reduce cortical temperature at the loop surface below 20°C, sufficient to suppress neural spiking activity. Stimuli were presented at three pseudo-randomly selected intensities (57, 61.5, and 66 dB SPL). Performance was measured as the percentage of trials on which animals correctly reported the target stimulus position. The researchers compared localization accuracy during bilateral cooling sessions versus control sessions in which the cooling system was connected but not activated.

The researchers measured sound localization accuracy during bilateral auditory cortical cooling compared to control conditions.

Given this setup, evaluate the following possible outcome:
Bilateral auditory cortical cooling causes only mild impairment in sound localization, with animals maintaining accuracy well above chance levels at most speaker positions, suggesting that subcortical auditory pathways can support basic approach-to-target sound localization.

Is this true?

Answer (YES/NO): NO